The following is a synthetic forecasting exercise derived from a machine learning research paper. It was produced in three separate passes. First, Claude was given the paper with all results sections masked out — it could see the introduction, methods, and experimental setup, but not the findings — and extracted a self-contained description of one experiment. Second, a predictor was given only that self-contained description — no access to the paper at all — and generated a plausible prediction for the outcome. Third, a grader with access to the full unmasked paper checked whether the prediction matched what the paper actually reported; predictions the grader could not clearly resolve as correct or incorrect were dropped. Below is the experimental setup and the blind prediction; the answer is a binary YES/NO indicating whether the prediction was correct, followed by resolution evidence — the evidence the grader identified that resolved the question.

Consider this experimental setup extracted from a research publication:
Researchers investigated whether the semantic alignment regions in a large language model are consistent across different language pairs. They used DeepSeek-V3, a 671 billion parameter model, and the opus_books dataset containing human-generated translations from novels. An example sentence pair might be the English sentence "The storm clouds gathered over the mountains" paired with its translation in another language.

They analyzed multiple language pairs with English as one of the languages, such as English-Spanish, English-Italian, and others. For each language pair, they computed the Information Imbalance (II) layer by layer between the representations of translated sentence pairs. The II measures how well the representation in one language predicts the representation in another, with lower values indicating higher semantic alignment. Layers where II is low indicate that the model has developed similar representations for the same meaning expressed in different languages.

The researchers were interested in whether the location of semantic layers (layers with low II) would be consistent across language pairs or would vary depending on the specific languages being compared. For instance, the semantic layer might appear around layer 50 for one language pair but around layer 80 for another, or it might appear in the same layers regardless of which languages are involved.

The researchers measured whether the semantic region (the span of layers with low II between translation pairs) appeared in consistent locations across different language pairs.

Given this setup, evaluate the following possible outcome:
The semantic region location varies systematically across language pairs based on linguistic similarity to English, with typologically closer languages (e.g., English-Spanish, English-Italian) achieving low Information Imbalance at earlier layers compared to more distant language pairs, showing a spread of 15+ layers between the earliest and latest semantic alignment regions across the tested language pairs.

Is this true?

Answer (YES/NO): NO